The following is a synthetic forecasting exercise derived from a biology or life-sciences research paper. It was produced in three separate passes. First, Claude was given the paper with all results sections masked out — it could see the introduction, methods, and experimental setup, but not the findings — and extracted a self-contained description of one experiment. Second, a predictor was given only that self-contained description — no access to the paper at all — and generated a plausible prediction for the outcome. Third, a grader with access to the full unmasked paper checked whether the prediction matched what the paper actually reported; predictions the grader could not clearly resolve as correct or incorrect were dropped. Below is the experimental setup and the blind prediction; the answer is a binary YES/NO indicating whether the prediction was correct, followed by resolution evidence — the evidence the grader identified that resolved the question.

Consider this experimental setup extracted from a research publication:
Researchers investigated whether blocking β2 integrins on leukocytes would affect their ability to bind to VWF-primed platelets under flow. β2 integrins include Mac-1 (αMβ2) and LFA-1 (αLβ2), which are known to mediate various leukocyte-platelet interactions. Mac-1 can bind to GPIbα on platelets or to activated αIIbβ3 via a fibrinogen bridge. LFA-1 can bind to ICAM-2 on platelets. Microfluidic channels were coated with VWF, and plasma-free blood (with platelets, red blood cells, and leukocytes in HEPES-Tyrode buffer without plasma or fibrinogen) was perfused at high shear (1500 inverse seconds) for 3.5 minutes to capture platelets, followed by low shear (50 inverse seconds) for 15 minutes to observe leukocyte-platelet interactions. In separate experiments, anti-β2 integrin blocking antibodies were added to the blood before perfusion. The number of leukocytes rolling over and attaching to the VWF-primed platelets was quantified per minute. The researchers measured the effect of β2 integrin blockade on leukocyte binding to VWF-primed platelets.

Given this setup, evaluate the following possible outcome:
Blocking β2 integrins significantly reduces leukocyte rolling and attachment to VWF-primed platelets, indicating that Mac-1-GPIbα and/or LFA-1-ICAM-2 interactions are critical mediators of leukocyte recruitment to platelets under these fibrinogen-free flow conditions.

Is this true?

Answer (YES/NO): NO